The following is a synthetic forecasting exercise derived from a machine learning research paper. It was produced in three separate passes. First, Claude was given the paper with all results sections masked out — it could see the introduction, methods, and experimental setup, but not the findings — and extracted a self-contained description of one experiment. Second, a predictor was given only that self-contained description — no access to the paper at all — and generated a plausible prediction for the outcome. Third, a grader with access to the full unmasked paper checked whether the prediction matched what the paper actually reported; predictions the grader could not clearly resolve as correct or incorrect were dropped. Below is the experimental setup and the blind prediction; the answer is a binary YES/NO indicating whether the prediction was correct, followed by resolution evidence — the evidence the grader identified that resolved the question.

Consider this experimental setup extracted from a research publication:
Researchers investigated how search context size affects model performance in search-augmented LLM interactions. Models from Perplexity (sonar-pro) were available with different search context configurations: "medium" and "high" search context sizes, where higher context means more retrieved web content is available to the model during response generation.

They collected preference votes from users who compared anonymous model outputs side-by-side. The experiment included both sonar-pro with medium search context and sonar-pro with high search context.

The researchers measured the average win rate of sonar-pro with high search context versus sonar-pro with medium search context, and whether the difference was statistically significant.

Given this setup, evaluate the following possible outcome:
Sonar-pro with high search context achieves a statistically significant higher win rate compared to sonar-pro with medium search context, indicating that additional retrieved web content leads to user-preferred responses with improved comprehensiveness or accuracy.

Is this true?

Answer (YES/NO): YES